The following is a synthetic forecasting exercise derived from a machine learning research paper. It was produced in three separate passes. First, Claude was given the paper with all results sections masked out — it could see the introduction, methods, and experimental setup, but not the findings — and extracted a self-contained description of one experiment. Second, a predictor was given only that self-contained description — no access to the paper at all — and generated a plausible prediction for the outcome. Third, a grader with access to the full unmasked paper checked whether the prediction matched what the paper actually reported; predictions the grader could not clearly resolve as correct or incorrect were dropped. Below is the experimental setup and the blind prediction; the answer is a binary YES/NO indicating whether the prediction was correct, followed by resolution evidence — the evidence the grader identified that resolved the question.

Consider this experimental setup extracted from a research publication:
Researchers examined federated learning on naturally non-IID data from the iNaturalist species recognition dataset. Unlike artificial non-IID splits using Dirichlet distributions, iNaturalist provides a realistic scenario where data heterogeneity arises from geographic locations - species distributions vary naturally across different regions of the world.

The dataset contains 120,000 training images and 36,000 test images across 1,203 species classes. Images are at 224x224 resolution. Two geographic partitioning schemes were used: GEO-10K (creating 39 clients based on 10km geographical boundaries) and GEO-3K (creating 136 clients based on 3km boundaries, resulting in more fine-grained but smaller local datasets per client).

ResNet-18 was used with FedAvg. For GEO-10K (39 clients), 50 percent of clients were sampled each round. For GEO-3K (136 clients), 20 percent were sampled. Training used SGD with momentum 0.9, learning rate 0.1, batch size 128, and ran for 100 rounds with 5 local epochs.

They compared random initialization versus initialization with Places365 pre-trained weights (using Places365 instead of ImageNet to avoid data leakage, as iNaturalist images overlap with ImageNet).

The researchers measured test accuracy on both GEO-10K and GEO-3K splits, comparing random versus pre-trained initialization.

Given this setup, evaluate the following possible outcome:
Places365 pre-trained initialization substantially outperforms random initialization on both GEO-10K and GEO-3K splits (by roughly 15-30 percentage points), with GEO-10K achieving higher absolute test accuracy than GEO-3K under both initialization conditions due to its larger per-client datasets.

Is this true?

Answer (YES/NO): NO